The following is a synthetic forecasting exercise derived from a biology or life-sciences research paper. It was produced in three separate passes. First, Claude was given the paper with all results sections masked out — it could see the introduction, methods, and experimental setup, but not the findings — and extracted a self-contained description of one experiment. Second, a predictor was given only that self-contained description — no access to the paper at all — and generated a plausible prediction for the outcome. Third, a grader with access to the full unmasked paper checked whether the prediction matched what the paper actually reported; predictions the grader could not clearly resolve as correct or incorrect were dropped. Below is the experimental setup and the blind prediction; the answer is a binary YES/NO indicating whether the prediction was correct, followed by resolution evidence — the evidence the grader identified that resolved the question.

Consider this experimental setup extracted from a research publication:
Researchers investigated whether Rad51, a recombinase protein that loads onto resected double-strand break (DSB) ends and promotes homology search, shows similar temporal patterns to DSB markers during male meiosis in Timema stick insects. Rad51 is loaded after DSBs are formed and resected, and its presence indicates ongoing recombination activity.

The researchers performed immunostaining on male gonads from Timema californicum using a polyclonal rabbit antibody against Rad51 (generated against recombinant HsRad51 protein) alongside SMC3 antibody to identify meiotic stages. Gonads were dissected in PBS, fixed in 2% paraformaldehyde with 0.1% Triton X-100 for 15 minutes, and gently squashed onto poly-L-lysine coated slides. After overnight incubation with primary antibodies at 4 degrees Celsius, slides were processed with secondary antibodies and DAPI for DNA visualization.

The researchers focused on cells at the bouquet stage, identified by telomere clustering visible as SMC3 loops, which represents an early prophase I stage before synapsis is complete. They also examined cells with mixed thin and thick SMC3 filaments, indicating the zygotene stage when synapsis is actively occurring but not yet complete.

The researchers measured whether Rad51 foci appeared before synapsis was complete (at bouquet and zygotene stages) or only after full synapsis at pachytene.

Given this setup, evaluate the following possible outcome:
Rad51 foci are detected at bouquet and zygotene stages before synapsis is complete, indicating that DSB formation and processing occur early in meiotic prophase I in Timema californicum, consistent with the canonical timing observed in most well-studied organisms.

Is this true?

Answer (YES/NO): YES